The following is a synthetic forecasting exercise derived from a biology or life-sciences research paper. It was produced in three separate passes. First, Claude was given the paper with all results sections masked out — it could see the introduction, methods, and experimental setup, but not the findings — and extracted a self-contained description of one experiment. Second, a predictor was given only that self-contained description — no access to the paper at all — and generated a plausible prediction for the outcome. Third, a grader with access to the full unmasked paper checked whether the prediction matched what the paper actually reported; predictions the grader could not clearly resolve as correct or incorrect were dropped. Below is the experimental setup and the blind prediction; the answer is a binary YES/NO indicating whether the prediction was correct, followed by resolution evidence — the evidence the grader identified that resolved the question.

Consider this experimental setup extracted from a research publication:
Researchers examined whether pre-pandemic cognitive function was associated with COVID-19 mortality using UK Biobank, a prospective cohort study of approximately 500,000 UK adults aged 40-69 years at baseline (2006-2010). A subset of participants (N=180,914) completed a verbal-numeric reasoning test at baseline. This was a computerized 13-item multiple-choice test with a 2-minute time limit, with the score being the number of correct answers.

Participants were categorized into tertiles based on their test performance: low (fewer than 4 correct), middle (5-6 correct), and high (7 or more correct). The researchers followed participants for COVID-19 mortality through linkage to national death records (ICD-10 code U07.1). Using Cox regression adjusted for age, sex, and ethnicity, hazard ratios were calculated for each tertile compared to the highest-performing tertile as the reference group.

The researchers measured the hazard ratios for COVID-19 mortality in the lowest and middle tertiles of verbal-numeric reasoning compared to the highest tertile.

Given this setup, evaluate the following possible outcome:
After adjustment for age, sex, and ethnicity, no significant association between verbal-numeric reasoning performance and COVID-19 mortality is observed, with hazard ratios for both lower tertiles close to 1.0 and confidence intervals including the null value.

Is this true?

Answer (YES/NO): NO